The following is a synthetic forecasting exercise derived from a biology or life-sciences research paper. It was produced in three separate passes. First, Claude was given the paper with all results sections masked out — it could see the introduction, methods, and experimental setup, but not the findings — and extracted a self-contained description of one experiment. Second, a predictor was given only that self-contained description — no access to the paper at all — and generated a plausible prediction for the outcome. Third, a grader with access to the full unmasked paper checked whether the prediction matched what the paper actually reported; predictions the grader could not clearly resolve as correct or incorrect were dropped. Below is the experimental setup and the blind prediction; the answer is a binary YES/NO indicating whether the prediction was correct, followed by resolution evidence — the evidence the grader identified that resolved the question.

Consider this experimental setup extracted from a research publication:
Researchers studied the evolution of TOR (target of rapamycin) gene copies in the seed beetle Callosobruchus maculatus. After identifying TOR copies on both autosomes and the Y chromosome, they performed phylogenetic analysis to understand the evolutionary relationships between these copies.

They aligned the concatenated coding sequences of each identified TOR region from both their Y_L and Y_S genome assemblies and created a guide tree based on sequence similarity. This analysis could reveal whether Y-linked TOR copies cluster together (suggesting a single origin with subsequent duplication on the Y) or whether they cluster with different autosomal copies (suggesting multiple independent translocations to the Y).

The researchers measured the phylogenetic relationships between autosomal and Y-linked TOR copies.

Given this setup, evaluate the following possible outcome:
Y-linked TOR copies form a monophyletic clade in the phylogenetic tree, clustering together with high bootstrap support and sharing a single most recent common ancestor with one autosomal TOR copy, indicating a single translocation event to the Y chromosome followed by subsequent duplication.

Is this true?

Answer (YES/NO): YES